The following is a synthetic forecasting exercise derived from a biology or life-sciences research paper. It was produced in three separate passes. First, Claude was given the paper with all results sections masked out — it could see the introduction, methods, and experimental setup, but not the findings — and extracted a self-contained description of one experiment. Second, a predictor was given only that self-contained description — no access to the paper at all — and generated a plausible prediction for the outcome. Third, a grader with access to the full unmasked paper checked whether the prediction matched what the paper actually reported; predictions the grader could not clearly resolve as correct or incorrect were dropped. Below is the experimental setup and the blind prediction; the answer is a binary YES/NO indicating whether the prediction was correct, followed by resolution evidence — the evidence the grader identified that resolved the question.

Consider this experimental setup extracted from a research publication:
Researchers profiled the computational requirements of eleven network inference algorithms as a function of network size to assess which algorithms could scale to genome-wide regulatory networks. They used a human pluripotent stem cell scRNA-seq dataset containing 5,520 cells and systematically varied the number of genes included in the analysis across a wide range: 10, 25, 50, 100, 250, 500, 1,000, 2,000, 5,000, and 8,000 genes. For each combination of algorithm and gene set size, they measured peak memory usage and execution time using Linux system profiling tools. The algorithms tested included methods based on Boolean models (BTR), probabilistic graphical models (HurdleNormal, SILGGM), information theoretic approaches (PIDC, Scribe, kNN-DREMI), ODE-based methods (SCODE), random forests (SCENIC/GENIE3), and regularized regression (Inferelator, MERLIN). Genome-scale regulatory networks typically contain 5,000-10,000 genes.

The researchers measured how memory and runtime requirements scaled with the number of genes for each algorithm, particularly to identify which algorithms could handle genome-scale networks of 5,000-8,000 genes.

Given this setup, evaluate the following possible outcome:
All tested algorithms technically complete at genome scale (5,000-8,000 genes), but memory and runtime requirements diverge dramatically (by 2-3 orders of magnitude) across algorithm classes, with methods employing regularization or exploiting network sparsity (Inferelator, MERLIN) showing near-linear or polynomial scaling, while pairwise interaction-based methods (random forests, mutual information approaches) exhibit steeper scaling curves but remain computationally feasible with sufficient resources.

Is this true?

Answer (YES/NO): NO